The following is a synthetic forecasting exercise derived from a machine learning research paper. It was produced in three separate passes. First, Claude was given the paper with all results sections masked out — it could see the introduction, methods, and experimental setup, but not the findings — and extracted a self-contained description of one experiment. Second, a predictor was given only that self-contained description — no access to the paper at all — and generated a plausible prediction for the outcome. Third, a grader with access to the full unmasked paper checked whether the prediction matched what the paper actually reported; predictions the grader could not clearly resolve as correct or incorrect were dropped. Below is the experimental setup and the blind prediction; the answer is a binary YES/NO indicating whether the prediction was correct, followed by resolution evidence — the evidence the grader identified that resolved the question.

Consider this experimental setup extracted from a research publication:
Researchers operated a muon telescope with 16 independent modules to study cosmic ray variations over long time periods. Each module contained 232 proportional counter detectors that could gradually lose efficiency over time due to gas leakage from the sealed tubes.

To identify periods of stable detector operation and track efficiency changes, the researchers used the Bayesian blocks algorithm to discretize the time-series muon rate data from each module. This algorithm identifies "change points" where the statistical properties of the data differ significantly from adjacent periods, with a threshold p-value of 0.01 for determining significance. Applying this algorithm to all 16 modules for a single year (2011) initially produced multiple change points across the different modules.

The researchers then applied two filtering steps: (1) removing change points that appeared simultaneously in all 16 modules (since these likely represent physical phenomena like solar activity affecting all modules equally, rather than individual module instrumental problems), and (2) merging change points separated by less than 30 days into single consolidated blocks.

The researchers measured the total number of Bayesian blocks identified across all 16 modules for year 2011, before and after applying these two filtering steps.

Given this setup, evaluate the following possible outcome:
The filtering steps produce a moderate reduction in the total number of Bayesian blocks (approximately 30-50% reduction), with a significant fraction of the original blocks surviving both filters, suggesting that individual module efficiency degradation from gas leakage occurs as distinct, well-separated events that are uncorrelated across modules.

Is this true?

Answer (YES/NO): NO